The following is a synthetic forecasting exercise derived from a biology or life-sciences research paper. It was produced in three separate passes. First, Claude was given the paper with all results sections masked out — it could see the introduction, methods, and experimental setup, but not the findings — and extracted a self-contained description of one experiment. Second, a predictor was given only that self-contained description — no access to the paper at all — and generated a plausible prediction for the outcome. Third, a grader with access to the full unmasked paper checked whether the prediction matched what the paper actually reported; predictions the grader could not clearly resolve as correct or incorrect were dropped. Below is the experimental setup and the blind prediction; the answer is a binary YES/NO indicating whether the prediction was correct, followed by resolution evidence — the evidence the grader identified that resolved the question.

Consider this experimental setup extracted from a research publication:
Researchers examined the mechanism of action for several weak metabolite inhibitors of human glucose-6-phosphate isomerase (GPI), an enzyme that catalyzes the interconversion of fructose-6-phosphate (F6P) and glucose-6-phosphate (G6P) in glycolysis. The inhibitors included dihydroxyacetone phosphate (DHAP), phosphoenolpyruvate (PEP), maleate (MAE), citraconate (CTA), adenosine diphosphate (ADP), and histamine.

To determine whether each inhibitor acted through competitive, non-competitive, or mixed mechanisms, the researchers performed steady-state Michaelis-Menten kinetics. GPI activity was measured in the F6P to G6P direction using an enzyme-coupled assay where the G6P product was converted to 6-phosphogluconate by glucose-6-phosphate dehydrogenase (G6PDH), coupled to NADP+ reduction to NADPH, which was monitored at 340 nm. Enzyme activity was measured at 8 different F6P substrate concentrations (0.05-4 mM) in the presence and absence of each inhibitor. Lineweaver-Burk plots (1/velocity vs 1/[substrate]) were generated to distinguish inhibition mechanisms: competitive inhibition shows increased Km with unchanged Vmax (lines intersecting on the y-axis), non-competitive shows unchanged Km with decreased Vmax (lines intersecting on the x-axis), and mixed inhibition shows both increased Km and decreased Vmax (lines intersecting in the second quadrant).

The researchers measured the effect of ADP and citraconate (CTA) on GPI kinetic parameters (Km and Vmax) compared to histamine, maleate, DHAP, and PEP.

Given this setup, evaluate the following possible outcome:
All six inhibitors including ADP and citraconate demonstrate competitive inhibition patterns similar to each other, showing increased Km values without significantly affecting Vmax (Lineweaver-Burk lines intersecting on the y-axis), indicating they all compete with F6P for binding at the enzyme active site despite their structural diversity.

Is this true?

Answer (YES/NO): NO